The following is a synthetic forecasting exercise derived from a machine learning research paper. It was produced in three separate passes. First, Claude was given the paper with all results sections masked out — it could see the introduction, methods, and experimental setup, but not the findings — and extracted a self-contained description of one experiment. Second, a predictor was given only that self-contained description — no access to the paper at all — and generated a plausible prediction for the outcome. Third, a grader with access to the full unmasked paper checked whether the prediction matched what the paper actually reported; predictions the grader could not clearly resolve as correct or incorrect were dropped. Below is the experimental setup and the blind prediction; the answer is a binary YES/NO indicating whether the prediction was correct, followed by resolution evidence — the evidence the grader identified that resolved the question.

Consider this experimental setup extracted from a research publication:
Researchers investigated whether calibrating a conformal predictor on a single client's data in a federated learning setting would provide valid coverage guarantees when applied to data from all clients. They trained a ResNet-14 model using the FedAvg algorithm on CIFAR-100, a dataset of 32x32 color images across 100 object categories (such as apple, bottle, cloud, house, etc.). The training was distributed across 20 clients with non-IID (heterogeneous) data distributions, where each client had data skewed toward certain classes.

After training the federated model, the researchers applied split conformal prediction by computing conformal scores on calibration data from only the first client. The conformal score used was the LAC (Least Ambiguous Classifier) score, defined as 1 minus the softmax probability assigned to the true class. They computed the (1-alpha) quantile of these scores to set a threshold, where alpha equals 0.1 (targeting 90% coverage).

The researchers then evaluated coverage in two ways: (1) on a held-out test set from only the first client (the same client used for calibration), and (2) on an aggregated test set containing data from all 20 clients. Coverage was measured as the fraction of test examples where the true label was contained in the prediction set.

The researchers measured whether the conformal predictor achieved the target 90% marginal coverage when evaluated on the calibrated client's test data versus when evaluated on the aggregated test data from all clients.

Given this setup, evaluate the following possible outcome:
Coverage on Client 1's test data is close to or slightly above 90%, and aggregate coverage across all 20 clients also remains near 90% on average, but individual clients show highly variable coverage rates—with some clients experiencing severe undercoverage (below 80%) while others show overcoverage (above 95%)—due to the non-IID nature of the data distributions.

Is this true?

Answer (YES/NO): NO